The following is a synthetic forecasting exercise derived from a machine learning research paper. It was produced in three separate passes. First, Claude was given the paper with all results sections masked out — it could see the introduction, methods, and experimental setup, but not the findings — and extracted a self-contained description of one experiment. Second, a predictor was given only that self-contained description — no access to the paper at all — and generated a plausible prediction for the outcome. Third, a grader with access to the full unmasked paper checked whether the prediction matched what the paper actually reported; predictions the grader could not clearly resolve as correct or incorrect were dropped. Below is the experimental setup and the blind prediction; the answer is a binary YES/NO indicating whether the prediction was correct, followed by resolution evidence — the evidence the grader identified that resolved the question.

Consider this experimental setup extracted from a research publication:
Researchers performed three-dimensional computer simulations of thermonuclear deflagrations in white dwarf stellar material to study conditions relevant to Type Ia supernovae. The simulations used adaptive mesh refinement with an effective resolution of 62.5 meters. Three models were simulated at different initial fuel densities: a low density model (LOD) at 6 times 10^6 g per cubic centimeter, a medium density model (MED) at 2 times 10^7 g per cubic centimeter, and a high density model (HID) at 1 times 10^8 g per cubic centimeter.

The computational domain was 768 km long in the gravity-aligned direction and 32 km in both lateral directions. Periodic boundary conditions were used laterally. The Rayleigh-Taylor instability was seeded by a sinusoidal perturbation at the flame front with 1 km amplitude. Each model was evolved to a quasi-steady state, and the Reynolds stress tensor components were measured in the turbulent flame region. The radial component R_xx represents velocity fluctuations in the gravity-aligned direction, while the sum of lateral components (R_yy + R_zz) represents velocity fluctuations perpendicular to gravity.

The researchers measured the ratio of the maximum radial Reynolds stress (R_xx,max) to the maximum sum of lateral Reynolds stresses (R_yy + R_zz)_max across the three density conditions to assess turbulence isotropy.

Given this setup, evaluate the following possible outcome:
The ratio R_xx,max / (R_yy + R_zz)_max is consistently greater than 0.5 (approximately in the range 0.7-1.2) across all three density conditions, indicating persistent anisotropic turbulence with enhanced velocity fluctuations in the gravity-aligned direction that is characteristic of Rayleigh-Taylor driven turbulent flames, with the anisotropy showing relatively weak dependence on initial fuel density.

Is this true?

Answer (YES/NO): NO